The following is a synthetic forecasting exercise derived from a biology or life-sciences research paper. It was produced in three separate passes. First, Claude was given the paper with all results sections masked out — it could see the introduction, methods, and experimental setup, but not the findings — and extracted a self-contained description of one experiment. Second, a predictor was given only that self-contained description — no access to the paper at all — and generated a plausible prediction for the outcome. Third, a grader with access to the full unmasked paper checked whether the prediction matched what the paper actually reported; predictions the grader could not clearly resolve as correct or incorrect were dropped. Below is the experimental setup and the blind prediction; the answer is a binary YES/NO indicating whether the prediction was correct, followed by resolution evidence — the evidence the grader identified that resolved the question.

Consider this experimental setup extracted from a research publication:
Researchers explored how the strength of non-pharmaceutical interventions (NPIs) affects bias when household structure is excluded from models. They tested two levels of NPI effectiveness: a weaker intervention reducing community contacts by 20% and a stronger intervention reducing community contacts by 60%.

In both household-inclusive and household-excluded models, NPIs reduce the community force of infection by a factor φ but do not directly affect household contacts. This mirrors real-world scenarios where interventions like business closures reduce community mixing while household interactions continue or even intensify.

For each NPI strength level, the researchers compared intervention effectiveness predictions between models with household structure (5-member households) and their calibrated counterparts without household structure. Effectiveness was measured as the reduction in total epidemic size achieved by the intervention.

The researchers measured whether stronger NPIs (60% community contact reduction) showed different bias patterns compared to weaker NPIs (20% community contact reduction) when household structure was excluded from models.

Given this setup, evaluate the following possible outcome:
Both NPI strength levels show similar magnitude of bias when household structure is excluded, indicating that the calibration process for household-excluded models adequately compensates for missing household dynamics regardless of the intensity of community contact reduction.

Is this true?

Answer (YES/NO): NO